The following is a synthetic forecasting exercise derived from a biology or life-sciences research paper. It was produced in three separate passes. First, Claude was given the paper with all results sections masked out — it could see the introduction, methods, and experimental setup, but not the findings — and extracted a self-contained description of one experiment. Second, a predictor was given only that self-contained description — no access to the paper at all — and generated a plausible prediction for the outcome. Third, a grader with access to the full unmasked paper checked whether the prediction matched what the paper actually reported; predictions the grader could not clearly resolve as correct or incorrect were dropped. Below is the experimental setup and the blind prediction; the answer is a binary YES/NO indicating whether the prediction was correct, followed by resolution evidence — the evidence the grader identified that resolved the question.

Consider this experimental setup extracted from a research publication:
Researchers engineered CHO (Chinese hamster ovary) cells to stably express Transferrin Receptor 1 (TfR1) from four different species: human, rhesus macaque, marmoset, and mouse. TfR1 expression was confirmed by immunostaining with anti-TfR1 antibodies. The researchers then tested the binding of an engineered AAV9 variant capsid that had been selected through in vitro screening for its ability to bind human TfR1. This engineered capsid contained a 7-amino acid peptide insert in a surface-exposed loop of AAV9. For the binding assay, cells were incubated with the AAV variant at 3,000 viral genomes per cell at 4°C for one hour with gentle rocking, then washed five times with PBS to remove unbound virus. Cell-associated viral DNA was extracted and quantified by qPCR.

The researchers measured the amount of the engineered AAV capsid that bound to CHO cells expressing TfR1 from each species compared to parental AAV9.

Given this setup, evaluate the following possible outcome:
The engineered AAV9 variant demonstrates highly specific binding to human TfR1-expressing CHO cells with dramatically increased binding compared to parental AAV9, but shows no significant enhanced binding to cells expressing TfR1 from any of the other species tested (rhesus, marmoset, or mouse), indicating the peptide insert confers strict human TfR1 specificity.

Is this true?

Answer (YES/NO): YES